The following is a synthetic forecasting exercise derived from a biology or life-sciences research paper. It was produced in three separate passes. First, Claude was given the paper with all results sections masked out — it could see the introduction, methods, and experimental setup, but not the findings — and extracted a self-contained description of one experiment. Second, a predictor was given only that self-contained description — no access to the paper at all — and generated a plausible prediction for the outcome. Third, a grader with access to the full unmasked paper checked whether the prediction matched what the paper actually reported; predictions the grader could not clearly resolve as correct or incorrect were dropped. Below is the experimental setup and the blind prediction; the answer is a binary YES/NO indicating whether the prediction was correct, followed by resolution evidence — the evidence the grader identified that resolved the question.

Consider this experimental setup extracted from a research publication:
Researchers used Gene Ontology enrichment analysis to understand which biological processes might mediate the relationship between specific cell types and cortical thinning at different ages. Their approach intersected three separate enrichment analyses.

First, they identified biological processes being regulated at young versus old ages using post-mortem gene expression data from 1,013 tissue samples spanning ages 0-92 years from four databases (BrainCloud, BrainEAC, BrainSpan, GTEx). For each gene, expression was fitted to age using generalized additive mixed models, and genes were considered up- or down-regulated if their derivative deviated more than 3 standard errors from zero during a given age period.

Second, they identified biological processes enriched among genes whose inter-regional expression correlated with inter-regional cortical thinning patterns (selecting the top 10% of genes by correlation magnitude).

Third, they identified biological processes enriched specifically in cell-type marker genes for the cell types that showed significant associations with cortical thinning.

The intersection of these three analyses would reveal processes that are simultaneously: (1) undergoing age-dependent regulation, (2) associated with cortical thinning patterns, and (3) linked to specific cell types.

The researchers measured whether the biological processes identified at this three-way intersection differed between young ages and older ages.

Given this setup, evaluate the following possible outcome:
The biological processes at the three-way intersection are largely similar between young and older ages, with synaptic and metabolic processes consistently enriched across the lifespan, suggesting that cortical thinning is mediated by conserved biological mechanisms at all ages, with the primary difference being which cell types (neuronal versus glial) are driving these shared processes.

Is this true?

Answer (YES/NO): NO